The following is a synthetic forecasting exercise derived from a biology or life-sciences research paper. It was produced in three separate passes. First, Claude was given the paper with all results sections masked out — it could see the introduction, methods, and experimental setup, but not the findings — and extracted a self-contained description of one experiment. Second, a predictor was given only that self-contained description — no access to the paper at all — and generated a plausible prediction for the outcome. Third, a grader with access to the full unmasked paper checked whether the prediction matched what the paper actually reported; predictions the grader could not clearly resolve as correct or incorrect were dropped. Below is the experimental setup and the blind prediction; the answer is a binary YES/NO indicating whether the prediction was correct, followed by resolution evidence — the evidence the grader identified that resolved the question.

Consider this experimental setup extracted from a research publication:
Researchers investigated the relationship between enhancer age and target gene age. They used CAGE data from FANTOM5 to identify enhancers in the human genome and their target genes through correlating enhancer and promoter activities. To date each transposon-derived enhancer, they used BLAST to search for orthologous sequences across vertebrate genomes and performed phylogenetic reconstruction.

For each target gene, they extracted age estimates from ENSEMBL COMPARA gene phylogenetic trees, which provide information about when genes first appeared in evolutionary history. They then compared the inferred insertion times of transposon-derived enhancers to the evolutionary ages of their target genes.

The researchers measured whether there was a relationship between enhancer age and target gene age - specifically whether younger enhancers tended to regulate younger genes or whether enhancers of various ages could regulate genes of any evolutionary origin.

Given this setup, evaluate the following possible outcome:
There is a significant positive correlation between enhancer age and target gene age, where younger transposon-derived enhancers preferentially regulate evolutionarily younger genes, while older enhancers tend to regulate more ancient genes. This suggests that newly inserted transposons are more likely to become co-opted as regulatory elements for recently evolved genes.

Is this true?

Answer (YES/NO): NO